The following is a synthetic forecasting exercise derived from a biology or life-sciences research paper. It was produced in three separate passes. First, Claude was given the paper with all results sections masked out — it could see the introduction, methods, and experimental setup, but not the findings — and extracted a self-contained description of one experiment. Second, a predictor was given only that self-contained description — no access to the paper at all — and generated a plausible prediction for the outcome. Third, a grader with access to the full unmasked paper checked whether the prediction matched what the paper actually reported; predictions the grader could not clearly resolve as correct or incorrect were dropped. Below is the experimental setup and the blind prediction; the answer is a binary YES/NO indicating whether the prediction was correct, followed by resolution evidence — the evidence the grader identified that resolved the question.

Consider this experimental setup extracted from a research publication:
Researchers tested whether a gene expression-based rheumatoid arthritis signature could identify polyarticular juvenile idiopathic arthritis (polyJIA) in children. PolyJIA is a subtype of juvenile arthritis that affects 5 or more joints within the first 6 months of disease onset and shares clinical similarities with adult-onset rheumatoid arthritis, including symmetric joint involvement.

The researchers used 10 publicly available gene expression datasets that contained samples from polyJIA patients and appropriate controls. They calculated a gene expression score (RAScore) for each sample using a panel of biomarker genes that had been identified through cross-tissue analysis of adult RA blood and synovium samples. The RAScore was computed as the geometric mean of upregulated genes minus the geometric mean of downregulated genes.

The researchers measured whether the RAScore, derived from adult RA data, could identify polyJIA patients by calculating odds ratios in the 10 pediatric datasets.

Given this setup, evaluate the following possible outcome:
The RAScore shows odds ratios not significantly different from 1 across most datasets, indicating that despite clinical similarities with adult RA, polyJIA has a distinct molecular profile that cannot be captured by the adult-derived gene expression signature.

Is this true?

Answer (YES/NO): NO